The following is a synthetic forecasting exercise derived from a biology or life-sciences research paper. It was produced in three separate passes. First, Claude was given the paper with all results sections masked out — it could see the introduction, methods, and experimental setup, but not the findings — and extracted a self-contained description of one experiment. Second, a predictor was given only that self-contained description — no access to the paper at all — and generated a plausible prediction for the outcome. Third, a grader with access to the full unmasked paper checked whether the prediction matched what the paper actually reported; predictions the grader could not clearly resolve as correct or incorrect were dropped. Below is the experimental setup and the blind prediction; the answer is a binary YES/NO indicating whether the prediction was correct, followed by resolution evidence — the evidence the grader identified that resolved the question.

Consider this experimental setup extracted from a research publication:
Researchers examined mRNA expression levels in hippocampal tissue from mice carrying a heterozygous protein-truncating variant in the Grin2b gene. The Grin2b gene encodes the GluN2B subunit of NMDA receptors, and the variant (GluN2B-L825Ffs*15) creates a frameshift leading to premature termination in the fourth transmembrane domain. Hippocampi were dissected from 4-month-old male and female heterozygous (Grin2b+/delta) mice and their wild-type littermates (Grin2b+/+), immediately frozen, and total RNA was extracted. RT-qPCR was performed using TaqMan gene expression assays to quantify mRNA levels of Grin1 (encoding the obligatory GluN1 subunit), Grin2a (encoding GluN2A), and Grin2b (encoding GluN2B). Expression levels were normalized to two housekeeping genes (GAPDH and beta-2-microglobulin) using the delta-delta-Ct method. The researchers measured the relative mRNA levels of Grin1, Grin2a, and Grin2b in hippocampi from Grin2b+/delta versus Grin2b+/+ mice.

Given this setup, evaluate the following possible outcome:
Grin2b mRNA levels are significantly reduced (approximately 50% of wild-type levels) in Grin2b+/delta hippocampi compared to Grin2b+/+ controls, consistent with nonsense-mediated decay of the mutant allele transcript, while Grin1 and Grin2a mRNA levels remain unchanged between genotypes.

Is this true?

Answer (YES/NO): NO